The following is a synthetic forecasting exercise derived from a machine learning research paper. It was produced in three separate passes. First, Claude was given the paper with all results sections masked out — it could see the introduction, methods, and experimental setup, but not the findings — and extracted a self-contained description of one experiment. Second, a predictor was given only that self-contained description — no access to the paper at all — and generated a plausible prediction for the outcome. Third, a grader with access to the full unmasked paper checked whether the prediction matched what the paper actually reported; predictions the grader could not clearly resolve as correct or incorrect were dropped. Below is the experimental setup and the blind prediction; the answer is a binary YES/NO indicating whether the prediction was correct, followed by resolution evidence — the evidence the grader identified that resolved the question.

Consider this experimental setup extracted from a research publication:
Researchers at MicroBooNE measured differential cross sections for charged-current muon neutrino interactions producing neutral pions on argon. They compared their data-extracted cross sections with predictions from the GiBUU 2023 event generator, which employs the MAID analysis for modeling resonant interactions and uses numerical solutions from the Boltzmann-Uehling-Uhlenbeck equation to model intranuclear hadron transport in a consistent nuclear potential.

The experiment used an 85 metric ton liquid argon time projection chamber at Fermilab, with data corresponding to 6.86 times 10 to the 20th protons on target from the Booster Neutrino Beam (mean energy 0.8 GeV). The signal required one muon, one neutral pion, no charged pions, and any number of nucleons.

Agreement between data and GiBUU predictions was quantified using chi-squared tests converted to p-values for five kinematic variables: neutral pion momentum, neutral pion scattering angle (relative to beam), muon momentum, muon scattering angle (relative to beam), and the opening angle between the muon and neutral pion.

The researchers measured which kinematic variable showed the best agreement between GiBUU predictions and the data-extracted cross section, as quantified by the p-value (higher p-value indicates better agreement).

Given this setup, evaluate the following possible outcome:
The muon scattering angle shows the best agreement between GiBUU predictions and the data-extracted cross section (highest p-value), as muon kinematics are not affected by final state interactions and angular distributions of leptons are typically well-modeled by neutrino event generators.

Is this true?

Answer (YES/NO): NO